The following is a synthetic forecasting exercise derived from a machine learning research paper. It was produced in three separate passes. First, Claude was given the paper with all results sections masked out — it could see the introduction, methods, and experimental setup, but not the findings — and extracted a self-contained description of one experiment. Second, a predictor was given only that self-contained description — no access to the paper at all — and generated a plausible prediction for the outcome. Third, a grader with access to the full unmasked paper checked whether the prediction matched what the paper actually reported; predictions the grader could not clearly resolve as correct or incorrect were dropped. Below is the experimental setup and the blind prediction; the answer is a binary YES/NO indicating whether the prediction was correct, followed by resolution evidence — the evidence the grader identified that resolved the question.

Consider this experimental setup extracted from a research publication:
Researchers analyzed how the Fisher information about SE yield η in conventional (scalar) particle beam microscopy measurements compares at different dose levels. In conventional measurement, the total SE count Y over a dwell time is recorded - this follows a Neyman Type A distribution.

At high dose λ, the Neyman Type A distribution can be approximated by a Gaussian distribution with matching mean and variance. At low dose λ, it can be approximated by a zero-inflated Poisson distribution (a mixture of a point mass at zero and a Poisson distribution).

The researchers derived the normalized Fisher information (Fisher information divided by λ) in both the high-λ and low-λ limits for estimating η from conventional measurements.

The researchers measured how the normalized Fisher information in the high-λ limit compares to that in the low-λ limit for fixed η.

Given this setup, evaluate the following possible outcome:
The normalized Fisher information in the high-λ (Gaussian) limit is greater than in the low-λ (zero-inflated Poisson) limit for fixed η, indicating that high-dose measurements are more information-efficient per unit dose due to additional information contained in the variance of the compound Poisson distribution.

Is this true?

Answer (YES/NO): NO